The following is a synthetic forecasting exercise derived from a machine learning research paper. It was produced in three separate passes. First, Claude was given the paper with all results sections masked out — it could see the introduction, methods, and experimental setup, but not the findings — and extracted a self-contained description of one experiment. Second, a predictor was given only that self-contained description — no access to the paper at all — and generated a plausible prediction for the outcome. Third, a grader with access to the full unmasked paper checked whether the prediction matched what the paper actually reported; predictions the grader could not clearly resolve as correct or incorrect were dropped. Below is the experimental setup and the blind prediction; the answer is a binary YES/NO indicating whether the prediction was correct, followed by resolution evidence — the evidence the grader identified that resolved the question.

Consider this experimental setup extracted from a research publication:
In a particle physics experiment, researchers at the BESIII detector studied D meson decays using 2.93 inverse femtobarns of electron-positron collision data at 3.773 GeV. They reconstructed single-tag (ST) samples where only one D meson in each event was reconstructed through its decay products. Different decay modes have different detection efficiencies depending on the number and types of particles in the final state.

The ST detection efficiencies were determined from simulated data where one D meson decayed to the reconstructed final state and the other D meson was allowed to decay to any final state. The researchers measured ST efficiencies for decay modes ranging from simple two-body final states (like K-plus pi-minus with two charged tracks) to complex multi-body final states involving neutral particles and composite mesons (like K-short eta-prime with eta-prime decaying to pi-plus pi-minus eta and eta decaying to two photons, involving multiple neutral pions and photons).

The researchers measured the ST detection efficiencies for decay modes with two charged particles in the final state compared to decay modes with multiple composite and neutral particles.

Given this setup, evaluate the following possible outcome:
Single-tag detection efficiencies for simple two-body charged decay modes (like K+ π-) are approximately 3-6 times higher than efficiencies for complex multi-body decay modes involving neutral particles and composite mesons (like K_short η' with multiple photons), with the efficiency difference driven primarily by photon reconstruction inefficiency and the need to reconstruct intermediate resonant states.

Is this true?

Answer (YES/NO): NO